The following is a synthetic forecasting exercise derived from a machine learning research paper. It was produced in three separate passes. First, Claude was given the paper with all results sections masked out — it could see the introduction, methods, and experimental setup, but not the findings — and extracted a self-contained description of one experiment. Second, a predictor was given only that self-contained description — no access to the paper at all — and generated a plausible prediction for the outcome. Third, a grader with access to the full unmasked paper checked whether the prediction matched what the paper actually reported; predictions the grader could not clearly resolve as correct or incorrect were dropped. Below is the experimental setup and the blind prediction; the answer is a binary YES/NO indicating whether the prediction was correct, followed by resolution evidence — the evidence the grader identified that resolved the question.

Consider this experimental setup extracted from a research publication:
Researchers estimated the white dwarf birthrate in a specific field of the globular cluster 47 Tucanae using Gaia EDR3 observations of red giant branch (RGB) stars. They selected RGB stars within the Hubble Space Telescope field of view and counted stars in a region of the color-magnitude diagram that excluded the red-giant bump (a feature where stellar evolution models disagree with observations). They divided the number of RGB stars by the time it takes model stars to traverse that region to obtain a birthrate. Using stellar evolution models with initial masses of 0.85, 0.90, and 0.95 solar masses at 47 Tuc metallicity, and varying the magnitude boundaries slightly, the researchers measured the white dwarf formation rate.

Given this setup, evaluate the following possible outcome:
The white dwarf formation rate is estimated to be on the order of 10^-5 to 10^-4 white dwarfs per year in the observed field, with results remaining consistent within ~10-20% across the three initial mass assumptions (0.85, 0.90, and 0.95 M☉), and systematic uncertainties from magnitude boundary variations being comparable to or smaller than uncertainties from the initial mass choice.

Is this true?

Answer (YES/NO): NO